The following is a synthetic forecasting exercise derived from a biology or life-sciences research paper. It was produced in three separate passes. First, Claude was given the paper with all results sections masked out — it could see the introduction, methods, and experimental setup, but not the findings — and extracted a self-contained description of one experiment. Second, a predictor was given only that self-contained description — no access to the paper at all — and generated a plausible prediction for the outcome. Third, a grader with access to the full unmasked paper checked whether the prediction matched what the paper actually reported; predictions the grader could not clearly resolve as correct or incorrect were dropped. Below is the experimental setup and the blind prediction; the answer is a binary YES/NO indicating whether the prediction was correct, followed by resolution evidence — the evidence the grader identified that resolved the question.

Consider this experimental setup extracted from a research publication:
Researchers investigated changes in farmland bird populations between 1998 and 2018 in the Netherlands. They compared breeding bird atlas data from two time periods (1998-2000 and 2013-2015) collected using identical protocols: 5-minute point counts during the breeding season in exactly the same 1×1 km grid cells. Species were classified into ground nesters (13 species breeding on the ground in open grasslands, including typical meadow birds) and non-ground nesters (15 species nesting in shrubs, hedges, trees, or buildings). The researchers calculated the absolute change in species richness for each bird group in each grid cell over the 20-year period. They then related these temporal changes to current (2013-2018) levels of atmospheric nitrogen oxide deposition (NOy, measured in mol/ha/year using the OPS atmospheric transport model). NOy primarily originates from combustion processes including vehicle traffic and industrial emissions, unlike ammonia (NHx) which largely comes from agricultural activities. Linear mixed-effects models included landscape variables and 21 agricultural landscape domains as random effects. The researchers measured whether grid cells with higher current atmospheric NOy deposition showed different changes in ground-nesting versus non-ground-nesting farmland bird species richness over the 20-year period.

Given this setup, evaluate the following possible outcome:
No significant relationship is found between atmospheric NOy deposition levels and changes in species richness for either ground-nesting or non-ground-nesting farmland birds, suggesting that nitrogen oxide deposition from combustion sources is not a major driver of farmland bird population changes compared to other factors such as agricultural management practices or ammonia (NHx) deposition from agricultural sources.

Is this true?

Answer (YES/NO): NO